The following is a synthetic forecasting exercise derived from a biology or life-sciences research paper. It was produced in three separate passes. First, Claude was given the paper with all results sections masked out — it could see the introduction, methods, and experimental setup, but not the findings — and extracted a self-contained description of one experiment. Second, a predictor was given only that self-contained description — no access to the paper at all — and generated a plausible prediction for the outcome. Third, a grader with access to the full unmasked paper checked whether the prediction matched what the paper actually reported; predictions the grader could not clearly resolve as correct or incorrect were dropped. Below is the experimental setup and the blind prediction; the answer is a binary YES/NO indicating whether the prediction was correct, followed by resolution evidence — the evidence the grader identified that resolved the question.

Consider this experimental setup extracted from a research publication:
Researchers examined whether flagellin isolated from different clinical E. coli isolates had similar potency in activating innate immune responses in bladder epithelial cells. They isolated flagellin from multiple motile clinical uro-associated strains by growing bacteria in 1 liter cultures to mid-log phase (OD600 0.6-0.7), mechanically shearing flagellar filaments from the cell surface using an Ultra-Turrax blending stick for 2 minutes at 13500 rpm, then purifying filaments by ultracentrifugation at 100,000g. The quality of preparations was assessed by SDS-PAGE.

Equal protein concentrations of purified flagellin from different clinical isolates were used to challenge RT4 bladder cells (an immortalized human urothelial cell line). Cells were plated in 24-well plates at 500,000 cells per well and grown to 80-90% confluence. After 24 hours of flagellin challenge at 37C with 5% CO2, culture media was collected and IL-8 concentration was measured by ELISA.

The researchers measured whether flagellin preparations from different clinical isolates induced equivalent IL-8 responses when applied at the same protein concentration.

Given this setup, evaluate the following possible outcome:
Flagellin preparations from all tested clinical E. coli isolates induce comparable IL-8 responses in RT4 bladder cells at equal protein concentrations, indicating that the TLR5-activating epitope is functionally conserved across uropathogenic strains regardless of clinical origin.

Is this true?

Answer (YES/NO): YES